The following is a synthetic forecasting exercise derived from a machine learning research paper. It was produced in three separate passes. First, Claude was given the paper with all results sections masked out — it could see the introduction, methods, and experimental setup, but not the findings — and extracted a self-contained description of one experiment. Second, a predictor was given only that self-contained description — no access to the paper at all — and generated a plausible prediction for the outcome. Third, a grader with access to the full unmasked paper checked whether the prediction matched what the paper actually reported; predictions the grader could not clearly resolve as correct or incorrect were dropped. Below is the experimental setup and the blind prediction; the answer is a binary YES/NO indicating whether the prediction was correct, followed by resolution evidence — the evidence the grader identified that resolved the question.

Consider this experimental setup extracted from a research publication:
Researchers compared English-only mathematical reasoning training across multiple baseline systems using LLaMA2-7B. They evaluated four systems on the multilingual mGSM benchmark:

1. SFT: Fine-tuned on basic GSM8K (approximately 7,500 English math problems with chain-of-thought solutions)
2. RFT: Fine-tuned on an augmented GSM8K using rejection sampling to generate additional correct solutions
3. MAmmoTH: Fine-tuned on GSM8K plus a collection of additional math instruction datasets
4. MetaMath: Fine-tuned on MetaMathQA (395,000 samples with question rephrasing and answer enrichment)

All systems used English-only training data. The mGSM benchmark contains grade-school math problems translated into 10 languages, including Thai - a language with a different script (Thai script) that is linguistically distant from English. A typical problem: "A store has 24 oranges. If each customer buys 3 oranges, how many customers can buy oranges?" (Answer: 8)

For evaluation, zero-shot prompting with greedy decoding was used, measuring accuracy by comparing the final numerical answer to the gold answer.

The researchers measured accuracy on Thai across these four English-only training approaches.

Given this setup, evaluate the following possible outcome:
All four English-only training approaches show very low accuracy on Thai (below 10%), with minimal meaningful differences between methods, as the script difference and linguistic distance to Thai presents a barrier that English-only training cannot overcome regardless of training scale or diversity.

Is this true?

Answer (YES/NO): YES